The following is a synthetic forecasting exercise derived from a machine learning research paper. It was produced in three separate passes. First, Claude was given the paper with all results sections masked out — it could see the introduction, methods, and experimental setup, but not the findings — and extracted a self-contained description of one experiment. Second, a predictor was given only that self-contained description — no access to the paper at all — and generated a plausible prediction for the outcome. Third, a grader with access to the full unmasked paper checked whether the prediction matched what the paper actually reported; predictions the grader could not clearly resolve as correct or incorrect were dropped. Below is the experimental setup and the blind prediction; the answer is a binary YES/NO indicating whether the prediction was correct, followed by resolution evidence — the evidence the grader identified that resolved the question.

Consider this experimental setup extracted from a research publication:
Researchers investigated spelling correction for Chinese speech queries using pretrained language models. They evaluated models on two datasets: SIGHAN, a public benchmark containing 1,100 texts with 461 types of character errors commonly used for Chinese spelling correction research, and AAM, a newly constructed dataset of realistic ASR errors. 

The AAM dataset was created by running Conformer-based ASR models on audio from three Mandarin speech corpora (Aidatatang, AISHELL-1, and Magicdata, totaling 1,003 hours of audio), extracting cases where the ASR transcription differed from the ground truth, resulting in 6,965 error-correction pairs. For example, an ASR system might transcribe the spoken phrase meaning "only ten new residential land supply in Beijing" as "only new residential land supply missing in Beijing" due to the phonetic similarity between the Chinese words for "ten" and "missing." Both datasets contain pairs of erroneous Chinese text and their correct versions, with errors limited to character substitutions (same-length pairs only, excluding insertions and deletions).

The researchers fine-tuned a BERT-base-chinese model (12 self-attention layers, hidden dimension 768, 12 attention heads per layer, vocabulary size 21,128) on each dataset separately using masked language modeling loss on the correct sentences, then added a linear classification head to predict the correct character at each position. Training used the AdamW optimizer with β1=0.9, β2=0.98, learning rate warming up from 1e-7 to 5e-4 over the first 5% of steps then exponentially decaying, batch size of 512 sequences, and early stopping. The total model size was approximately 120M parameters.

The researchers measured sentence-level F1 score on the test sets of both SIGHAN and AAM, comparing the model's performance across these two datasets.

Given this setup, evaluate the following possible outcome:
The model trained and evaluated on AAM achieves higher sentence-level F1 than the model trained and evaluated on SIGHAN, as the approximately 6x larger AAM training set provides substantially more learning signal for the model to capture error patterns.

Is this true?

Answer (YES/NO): NO